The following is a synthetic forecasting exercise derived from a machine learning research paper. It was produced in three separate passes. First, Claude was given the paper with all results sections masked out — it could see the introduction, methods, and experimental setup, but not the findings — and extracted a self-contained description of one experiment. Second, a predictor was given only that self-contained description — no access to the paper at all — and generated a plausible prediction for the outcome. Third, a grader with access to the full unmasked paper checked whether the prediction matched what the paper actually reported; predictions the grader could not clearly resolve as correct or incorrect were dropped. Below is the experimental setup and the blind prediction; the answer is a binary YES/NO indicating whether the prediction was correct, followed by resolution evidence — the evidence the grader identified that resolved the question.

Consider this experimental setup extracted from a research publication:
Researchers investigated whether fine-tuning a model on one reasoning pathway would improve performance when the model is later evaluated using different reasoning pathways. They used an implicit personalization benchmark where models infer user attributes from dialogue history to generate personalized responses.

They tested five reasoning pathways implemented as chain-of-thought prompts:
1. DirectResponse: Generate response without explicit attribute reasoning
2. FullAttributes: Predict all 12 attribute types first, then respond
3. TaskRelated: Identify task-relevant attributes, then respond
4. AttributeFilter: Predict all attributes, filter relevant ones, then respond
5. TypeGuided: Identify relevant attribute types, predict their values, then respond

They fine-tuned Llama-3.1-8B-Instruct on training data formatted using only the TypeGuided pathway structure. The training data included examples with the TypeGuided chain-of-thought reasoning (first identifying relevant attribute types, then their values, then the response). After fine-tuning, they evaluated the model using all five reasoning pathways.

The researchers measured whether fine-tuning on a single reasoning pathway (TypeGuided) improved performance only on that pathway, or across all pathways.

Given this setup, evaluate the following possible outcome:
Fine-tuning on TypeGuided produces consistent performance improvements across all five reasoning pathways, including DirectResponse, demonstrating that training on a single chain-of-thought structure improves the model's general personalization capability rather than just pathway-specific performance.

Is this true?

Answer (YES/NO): YES